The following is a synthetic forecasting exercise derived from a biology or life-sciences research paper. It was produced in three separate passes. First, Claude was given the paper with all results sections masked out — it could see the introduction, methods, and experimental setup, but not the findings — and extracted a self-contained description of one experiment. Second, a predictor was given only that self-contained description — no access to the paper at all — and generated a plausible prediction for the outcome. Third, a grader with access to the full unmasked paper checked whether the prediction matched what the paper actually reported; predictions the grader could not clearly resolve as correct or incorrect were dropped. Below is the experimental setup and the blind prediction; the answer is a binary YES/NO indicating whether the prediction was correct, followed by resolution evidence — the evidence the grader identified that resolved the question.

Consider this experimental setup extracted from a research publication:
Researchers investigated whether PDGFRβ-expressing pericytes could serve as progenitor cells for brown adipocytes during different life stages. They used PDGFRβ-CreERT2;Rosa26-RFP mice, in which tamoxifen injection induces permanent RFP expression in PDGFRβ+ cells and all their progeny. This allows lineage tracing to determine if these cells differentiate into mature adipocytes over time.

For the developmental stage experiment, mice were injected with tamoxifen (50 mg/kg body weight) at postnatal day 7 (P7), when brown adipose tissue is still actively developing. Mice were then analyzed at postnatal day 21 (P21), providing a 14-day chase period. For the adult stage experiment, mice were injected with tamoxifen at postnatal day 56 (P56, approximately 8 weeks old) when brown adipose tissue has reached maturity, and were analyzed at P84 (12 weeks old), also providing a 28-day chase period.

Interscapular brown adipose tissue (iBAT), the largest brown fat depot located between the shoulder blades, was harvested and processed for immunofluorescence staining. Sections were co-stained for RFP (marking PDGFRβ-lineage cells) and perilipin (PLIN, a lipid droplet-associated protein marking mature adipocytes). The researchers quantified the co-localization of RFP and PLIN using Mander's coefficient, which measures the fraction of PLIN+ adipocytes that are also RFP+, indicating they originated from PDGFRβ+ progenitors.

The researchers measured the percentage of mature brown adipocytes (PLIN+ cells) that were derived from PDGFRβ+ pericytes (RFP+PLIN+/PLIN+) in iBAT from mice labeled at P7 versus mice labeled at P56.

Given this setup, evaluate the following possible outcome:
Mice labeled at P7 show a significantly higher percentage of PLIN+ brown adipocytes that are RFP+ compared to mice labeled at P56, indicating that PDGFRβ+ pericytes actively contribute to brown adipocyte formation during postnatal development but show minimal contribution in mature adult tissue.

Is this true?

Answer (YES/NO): YES